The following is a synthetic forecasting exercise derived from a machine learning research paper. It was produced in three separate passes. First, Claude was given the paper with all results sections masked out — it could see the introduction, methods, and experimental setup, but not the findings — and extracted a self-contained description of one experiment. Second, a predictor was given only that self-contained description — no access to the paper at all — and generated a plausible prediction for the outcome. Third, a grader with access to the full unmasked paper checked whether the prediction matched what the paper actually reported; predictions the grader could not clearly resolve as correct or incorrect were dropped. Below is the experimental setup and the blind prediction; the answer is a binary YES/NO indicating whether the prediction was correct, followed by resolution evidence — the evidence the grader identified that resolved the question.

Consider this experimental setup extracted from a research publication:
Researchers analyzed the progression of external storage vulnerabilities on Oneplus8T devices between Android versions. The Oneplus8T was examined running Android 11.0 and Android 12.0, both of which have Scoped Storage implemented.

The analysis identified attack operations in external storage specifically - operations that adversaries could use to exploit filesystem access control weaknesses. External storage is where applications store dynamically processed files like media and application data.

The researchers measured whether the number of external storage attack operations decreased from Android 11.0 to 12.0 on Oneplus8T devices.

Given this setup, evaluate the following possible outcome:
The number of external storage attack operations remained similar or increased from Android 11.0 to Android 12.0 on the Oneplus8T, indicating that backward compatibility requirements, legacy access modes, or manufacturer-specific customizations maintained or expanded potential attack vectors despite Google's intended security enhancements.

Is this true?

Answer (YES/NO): YES